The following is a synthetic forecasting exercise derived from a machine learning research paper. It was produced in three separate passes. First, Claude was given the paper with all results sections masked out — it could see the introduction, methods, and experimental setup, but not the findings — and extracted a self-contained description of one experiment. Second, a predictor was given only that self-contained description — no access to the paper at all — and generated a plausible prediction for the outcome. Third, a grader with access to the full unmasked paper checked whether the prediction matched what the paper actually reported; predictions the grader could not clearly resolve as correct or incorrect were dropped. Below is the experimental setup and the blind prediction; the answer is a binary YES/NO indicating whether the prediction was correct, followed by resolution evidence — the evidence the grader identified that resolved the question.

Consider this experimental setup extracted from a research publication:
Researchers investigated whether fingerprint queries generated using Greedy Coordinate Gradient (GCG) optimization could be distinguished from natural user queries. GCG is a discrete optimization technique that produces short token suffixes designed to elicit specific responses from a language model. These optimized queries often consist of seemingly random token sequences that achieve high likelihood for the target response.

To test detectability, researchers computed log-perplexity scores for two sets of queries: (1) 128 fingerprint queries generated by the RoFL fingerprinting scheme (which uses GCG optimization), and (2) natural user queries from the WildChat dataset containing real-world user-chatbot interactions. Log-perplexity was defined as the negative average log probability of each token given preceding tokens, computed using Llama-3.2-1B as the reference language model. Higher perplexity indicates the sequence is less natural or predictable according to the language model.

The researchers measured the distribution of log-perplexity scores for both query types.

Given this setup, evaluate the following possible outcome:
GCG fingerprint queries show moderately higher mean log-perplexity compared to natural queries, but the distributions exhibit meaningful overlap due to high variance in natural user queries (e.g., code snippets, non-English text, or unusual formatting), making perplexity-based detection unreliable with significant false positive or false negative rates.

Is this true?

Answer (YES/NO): NO